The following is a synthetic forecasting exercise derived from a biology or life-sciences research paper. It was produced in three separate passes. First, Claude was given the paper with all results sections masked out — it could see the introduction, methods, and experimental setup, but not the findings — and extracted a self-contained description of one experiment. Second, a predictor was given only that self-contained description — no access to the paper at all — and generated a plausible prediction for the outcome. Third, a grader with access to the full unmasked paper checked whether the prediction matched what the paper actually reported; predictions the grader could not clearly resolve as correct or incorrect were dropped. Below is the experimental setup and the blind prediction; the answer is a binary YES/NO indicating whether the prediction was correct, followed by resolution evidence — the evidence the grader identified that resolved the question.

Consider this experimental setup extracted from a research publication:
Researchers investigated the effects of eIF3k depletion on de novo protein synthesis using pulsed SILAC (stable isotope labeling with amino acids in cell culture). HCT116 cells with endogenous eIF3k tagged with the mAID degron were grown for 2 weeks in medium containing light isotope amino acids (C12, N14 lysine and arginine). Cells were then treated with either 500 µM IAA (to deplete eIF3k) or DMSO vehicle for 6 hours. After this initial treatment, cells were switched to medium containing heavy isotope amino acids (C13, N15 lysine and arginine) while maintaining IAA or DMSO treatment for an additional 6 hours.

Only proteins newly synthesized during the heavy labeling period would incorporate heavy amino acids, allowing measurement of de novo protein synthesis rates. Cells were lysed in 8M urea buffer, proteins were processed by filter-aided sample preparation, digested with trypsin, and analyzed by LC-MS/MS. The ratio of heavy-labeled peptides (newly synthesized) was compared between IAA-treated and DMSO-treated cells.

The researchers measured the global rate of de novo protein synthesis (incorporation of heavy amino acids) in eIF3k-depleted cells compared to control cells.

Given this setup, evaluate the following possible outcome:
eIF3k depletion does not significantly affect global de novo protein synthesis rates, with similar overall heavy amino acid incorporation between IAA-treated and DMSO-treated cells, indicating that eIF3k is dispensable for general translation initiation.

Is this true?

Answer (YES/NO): NO